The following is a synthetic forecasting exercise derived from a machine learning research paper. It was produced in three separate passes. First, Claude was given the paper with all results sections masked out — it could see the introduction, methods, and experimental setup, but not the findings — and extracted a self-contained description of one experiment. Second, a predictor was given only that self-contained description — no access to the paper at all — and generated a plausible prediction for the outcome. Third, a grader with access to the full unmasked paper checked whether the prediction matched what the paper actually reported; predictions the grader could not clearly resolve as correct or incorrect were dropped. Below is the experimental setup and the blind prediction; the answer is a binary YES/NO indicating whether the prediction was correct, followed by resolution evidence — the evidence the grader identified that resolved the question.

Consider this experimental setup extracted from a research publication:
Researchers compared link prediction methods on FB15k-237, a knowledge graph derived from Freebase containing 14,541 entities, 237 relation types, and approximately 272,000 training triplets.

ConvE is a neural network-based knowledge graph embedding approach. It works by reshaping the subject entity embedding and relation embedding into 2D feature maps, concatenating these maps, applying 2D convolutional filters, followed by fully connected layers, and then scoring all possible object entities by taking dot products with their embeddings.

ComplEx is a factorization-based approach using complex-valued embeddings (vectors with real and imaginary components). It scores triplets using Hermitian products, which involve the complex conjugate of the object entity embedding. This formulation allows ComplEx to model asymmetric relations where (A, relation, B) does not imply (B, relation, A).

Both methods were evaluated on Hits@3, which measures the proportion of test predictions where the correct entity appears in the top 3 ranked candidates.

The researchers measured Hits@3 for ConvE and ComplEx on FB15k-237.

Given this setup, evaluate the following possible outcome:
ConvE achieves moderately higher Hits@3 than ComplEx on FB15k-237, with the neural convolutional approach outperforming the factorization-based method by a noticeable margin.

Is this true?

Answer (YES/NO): YES